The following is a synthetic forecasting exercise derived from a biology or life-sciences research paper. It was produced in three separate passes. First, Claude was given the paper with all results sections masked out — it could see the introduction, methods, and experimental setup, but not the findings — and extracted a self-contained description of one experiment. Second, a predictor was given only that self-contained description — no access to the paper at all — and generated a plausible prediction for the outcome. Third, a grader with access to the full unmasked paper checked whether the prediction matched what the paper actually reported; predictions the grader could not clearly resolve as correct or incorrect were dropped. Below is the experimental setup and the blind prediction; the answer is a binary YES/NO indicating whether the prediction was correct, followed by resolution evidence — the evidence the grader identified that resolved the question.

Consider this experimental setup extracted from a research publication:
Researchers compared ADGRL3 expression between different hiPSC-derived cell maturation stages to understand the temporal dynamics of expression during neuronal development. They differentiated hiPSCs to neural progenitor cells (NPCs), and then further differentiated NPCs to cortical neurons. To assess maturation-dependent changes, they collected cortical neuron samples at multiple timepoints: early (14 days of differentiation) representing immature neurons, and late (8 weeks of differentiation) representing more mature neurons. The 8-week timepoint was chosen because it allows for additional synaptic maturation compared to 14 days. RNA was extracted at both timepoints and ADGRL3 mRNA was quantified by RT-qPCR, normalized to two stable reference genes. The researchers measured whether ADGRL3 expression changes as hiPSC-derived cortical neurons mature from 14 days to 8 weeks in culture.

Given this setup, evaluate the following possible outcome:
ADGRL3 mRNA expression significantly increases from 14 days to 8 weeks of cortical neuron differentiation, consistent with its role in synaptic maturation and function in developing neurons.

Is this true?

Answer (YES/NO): NO